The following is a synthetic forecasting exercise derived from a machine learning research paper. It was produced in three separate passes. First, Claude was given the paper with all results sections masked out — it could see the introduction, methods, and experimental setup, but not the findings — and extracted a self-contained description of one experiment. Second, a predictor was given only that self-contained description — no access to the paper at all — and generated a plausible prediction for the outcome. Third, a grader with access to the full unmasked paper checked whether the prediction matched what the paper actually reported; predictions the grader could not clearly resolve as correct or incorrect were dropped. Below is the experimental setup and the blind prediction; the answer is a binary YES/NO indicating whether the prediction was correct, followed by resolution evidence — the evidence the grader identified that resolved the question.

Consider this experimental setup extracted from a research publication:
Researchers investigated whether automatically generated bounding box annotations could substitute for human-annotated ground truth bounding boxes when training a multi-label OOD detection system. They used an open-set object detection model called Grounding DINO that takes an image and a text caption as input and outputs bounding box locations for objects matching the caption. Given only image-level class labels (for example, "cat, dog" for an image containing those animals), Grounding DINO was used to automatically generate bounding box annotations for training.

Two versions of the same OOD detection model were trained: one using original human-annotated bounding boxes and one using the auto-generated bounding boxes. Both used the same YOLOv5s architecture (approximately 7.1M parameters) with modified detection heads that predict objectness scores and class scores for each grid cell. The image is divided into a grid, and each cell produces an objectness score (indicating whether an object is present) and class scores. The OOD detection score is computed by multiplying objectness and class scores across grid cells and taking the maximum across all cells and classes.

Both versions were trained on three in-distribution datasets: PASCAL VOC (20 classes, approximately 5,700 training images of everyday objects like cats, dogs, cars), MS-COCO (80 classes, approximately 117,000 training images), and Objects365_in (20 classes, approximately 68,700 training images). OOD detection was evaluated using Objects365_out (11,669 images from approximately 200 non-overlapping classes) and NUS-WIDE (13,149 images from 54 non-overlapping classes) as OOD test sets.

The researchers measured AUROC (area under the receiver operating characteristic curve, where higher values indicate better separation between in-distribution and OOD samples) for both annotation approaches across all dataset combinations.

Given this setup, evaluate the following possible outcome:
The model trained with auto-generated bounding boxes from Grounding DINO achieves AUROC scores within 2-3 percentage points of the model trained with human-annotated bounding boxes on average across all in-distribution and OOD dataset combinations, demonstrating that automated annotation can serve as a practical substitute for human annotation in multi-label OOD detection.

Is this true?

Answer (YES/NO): YES